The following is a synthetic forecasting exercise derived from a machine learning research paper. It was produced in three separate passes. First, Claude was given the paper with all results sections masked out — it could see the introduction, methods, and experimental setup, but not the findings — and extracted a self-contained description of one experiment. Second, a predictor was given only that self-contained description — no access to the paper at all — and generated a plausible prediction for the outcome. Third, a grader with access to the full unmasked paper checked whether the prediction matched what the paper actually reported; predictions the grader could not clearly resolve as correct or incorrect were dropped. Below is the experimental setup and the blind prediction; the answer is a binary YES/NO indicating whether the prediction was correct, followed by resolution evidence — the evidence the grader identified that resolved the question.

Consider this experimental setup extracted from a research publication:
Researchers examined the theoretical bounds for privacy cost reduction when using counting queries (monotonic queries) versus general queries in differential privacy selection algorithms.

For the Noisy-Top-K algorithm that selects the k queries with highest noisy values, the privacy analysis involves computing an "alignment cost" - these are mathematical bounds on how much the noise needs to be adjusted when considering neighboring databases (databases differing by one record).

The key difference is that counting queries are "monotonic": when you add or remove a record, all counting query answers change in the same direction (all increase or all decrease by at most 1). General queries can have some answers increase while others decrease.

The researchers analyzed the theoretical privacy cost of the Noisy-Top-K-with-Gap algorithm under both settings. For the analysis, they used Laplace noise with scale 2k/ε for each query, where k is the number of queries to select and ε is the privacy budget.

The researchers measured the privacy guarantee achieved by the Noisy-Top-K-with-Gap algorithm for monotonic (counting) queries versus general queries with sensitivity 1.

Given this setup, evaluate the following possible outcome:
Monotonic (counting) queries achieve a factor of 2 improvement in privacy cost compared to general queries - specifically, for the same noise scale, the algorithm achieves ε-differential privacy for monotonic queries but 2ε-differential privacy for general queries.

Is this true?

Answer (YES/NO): NO